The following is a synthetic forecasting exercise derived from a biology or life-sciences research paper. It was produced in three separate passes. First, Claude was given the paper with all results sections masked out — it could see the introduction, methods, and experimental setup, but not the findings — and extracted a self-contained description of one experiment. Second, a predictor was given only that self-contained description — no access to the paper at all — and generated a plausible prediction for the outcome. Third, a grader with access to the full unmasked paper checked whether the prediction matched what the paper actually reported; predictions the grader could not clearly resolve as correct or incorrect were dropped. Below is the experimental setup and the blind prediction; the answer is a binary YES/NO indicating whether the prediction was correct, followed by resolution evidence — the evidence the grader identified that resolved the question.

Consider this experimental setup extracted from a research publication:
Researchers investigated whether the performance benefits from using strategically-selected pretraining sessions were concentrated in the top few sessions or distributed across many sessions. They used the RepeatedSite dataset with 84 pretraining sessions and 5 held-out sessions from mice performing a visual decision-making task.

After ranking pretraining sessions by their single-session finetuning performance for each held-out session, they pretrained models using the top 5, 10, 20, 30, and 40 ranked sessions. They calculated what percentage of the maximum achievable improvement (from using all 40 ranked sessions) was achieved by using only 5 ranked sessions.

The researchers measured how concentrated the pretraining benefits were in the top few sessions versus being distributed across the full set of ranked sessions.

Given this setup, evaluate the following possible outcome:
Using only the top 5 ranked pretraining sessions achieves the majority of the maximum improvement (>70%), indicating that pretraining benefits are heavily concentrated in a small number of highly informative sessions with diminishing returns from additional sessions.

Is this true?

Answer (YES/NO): YES